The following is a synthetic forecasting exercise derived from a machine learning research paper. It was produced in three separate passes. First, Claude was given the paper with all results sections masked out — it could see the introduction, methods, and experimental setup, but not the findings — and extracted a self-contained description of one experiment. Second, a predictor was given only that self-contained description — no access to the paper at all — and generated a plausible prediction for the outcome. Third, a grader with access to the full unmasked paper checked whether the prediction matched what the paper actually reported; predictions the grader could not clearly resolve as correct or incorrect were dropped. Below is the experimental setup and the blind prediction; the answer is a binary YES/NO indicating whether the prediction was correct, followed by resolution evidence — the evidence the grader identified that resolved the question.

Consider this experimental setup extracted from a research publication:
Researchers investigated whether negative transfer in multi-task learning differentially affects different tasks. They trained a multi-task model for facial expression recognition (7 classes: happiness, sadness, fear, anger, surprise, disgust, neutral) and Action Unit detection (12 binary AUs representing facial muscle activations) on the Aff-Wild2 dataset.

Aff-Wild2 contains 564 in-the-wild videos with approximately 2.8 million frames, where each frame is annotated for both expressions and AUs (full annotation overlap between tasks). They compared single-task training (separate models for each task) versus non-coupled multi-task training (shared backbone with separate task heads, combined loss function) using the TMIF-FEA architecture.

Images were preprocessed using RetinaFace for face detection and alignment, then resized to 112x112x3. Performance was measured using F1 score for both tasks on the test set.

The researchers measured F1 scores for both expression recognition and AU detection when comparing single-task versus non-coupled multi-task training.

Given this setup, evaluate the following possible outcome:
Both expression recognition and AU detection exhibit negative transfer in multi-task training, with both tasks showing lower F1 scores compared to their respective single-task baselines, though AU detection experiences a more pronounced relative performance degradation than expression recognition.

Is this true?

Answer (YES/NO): NO